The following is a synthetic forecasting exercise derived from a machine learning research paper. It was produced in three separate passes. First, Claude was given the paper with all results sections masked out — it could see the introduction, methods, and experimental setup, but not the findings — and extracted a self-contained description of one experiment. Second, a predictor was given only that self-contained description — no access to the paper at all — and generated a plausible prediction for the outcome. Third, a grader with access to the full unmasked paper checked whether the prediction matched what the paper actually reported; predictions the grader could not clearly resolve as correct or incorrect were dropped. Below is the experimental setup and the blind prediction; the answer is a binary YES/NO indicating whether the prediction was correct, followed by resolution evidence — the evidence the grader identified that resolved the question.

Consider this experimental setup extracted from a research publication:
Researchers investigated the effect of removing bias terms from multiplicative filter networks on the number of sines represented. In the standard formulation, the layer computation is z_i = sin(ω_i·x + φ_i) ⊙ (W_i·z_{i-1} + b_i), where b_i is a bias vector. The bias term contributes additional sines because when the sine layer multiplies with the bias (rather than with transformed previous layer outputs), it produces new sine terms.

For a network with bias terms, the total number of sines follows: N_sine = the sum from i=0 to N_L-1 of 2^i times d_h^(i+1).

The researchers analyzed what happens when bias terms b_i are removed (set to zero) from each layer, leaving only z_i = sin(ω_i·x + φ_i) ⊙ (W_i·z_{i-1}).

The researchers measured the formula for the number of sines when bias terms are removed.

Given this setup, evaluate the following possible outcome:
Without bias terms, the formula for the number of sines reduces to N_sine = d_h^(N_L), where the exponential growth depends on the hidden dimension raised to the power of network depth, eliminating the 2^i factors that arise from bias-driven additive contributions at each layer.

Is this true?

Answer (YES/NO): NO